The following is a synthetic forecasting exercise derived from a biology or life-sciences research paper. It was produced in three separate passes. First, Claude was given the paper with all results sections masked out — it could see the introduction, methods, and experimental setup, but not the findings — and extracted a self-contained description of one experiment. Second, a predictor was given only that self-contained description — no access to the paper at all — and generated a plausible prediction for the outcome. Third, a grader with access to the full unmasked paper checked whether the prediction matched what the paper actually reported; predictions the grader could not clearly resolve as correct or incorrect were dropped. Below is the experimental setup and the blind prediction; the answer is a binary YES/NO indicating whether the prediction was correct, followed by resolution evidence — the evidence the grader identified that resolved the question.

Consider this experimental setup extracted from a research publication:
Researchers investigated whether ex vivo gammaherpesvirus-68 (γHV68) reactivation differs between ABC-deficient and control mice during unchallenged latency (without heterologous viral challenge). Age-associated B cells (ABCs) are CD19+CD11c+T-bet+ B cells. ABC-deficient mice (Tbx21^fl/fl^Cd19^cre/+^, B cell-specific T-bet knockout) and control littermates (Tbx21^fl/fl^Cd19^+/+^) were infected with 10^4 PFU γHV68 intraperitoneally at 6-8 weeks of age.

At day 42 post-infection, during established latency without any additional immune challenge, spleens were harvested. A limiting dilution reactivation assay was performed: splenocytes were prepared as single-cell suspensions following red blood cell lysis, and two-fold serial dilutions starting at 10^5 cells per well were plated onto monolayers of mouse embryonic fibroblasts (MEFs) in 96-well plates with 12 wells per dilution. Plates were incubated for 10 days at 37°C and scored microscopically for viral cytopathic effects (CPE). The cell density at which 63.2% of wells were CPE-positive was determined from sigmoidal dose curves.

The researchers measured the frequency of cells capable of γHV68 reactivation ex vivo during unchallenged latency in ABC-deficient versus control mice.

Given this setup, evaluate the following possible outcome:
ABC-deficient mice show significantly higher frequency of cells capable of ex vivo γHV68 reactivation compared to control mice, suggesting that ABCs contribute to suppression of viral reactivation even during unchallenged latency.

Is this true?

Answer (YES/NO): YES